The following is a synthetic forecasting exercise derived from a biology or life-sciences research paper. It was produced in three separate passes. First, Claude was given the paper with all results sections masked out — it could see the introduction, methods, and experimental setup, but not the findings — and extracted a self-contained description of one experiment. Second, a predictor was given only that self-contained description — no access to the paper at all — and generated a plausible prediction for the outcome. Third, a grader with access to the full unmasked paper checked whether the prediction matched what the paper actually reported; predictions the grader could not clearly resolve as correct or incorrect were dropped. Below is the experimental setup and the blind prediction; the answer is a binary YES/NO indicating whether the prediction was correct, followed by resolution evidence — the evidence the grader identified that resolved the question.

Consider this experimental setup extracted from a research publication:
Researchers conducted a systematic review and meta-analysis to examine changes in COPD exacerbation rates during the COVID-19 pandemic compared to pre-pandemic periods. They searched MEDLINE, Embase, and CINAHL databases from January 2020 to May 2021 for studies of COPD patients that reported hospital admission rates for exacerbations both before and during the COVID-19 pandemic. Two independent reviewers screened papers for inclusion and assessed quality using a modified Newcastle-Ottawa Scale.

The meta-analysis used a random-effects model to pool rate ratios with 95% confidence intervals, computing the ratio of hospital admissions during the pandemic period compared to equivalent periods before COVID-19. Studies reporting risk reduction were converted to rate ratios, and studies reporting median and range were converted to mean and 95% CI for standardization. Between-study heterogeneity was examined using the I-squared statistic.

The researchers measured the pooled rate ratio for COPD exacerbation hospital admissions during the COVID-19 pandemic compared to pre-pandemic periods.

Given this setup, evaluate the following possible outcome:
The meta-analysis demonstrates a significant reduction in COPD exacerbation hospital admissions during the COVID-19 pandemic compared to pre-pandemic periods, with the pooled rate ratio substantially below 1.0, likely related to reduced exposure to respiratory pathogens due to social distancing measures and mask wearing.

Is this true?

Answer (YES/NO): YES